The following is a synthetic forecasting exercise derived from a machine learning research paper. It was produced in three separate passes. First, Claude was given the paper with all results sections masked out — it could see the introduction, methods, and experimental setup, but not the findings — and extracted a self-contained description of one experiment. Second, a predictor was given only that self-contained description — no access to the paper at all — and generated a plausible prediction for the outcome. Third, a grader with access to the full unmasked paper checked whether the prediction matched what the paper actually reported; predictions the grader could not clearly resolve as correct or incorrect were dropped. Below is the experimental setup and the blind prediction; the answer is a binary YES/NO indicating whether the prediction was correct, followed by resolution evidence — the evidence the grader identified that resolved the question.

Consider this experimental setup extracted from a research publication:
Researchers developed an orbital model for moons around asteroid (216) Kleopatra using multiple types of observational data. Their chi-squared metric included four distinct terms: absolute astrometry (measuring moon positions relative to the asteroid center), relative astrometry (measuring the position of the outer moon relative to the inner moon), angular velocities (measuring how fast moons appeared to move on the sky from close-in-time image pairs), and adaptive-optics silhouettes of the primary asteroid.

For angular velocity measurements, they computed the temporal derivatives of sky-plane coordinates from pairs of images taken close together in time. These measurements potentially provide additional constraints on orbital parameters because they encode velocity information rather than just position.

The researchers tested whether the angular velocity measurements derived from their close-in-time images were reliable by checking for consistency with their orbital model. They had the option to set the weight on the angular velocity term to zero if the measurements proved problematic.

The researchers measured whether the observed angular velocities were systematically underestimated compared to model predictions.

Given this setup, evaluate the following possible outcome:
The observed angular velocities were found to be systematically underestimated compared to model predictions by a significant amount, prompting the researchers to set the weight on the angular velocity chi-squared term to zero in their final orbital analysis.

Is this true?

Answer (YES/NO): YES